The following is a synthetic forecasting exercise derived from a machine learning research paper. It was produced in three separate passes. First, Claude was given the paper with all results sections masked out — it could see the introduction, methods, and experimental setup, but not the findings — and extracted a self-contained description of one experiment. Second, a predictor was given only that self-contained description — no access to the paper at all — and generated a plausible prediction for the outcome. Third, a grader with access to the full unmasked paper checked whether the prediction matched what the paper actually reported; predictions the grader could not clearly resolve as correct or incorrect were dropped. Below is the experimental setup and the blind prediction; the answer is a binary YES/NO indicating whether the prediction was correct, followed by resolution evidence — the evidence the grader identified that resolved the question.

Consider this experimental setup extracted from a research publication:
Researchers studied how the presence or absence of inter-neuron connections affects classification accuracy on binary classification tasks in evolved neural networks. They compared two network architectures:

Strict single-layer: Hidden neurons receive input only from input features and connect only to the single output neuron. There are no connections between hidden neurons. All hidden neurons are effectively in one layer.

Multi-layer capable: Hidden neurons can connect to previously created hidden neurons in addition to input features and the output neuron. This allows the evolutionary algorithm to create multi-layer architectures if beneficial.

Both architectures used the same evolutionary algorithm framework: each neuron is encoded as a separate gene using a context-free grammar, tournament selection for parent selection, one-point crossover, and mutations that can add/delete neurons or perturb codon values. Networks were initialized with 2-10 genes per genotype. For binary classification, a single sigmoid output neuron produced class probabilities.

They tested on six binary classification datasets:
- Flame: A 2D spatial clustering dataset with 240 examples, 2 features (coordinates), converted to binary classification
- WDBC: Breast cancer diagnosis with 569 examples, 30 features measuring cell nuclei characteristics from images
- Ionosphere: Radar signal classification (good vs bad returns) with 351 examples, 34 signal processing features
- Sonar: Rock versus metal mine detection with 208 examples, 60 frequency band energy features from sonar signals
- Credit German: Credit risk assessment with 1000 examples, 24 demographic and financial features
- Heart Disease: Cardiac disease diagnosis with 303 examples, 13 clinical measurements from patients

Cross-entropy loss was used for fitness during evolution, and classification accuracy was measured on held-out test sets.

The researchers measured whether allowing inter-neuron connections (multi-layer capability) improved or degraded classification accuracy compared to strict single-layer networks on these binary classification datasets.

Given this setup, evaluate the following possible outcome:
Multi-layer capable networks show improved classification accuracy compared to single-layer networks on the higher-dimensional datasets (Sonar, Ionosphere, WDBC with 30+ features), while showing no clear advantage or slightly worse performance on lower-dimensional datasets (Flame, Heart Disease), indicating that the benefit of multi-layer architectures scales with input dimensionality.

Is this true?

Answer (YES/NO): NO